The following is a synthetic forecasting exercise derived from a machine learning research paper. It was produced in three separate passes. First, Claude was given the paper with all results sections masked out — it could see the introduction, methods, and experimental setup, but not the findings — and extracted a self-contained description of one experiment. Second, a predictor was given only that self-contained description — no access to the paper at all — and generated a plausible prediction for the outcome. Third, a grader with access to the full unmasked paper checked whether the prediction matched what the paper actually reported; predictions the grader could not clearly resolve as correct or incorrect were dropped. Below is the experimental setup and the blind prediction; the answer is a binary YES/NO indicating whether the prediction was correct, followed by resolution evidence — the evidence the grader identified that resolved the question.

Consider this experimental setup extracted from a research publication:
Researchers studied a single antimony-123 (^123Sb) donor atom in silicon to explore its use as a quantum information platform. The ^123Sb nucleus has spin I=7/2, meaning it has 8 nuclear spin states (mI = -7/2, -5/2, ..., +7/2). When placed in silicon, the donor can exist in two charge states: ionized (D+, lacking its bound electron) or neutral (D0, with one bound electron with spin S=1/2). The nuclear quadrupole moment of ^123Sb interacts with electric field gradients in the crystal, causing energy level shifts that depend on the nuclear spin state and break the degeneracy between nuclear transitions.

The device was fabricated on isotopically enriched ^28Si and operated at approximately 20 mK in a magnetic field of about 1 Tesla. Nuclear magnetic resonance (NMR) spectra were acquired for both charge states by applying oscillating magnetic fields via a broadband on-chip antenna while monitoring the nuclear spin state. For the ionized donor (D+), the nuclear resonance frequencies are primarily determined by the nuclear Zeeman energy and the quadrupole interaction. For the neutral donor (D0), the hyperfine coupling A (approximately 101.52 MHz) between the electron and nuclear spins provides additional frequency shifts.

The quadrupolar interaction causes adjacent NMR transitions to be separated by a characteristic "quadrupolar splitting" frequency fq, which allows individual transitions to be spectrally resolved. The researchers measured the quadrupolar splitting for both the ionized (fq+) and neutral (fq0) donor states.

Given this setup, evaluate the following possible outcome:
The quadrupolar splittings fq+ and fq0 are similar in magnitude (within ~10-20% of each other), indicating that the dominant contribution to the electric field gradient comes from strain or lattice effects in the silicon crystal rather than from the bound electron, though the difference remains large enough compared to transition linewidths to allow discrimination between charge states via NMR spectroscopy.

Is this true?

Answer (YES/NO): NO